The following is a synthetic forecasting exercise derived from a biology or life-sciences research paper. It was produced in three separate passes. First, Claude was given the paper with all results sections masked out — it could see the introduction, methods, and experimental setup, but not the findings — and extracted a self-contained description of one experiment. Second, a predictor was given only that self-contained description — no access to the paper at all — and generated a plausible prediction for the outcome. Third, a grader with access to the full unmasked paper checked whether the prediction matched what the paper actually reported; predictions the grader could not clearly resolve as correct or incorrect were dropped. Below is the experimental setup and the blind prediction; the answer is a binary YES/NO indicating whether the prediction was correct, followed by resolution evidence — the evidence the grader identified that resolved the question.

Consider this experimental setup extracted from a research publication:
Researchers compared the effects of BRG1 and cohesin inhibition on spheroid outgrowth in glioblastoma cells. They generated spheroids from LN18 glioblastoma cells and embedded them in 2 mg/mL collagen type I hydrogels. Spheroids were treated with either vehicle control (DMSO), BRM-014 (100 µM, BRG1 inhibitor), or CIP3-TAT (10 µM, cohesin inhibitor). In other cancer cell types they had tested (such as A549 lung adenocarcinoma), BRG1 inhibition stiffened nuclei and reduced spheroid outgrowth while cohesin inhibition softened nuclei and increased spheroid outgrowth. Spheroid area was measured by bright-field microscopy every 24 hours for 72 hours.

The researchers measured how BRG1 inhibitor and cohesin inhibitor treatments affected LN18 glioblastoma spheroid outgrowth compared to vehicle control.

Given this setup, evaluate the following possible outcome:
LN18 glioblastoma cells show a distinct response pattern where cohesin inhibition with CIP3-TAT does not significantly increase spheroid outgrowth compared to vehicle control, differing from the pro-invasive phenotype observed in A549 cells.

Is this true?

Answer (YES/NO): NO